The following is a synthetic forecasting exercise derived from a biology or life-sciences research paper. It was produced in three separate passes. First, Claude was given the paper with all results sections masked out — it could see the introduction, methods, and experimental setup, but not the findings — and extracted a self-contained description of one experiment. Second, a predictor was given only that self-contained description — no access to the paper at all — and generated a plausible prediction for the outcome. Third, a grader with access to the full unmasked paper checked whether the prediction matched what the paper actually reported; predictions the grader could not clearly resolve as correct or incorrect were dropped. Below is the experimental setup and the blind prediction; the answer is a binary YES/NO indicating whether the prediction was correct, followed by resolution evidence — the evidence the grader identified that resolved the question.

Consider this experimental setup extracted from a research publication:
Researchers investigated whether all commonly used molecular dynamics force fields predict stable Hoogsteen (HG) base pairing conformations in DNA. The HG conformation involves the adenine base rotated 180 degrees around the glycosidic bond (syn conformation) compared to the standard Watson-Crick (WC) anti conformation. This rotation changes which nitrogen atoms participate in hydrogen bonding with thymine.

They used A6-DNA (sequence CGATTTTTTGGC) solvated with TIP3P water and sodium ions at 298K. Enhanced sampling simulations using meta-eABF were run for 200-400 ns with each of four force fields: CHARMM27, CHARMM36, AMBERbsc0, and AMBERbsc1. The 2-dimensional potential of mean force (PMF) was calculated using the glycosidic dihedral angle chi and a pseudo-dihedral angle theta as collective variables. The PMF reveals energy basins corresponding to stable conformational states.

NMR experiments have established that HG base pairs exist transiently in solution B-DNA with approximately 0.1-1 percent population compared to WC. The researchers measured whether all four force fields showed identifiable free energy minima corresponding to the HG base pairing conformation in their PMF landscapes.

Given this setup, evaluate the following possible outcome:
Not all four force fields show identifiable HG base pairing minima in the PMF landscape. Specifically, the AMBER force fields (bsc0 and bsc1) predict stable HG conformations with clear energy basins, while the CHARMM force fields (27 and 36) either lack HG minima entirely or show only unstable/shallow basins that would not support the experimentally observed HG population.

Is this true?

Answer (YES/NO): NO